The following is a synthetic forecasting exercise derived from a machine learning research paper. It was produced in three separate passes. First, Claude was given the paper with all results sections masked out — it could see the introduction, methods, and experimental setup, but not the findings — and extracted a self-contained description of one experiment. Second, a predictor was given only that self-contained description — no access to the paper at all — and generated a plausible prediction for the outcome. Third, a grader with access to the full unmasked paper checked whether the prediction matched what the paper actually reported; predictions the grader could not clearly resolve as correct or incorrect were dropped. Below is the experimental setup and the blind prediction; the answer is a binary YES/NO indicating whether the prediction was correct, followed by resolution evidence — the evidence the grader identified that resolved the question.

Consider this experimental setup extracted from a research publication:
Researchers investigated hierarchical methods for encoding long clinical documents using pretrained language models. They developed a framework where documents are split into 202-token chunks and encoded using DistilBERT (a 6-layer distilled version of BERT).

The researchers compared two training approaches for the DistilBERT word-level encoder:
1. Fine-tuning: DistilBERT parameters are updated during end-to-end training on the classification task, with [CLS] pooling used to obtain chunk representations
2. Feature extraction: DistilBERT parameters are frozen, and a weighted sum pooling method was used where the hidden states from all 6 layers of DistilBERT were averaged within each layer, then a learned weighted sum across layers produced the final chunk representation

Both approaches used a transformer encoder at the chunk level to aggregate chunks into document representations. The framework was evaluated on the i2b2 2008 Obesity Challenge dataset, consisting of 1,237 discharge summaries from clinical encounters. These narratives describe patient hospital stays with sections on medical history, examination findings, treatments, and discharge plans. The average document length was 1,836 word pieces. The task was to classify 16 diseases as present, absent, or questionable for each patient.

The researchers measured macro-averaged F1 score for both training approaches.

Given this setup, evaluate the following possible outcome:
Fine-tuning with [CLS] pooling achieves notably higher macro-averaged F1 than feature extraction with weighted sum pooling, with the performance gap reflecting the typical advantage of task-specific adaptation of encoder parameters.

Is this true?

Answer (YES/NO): YES